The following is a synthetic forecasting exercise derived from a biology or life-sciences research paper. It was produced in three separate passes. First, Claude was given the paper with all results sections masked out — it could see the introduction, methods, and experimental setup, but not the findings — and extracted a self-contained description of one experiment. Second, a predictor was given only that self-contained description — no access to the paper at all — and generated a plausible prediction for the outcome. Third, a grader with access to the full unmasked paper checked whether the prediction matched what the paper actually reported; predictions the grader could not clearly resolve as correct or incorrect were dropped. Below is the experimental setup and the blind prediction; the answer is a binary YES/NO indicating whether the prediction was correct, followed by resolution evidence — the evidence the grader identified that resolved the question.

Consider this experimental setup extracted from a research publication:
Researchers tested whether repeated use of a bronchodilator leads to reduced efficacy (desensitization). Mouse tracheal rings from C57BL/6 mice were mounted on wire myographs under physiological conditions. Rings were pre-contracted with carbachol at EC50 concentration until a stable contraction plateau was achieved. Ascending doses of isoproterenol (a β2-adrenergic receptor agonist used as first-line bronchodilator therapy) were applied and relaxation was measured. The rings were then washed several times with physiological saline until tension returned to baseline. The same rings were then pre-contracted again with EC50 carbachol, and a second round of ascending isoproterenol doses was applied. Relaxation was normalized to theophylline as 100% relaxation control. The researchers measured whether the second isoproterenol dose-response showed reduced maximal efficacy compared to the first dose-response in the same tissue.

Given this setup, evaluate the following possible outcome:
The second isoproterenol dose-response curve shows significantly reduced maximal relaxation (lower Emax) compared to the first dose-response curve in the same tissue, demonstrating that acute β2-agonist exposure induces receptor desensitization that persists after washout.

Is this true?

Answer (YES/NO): YES